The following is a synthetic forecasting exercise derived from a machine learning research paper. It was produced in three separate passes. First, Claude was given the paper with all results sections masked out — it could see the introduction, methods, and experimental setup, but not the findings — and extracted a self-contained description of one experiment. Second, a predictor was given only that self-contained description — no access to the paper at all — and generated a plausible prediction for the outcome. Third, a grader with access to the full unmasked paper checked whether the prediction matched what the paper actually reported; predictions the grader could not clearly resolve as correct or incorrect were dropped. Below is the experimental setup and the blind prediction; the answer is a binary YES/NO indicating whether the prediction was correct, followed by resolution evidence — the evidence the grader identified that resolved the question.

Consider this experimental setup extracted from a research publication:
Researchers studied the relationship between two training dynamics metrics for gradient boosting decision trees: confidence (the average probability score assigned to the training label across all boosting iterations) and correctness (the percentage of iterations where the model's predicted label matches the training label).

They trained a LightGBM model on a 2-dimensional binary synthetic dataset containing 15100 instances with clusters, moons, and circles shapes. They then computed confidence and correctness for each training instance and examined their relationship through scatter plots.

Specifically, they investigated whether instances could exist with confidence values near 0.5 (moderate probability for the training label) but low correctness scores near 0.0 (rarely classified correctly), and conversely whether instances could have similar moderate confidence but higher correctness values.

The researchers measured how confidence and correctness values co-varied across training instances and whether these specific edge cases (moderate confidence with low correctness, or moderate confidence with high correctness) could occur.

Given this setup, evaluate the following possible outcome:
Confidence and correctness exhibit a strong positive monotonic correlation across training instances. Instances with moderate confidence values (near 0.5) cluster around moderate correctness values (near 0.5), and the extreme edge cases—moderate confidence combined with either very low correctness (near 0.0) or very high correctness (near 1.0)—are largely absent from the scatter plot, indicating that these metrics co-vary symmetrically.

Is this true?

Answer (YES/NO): NO